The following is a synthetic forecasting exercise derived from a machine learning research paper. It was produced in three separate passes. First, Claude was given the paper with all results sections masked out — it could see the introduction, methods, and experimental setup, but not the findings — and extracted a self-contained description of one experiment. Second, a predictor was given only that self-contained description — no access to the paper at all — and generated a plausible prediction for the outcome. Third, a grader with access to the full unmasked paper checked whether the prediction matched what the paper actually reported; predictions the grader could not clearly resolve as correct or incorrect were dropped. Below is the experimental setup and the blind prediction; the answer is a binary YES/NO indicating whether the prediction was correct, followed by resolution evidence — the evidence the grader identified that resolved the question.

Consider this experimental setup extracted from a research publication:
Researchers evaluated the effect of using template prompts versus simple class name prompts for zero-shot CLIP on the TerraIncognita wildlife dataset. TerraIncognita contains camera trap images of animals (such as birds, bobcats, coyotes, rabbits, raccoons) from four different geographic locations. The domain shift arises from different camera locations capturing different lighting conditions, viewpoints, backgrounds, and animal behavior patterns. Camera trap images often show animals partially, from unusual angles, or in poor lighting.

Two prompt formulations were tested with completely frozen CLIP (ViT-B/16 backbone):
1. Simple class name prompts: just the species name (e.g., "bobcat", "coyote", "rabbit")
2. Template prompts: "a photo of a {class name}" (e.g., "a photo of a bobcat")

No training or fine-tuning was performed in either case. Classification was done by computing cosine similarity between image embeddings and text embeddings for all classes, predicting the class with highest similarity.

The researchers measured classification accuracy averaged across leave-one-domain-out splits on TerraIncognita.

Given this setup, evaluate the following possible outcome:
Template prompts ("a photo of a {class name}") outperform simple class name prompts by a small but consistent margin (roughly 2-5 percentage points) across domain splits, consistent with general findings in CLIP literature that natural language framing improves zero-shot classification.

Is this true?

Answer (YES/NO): NO